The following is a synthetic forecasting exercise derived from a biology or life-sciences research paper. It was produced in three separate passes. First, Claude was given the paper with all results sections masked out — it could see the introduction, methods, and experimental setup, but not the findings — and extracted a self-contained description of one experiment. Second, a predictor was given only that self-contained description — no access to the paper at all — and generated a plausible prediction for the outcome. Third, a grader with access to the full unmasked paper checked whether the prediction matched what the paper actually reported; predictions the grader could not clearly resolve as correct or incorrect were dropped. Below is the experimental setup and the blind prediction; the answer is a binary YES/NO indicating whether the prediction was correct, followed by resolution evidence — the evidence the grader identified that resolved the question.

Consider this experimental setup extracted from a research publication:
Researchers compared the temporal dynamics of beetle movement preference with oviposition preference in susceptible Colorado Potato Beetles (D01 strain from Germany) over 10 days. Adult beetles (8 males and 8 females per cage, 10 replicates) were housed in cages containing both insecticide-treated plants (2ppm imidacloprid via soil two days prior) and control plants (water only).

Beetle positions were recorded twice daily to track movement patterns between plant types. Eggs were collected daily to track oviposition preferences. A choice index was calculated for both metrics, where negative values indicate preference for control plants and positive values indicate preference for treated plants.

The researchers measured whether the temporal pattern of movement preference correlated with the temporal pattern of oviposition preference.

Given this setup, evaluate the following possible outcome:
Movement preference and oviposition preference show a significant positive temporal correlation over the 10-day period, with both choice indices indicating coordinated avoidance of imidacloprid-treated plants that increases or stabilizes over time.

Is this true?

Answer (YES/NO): NO